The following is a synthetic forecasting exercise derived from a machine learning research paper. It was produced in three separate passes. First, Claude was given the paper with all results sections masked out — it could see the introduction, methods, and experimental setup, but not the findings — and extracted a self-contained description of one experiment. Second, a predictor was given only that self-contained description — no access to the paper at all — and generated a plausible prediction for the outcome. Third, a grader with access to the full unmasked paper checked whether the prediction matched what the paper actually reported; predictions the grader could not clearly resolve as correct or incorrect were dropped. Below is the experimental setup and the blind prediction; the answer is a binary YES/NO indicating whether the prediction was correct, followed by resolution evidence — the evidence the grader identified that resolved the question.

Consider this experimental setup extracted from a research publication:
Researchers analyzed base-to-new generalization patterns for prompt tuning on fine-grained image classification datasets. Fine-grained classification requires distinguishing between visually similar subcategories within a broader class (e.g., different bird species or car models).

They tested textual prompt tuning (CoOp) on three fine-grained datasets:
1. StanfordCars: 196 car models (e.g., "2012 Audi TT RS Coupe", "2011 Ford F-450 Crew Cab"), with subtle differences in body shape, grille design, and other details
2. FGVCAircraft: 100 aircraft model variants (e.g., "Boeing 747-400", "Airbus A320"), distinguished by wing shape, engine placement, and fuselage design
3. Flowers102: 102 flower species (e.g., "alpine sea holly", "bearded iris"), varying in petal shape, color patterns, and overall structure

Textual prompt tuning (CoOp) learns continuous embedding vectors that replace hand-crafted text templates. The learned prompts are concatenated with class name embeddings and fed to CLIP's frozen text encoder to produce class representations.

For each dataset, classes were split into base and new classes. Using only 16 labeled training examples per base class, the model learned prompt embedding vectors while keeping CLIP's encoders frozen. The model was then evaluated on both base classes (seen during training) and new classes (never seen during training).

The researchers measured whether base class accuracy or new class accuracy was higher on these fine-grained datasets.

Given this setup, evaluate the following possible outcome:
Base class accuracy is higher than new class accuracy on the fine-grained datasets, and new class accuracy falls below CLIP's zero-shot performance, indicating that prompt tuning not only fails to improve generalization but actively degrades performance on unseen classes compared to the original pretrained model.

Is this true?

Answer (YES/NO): NO